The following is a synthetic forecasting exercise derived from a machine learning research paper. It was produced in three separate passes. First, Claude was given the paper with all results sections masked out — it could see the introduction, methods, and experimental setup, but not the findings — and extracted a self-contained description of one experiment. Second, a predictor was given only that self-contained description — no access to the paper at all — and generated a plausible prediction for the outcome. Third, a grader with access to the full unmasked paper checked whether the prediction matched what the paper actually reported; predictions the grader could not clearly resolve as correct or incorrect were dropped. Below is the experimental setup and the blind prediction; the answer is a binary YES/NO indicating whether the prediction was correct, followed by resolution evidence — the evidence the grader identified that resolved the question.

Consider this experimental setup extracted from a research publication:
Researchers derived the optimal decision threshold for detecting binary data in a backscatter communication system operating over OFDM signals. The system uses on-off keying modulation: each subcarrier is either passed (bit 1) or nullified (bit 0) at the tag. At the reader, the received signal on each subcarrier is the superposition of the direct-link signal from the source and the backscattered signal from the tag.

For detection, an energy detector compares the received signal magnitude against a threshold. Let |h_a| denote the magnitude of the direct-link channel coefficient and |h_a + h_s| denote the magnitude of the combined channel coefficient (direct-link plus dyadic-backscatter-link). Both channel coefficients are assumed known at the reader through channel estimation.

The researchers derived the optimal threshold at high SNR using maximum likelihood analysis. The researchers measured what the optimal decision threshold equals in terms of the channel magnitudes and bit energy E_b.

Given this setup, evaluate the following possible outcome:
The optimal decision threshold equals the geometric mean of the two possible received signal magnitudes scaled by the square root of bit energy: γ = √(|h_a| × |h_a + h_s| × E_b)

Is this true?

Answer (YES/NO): NO